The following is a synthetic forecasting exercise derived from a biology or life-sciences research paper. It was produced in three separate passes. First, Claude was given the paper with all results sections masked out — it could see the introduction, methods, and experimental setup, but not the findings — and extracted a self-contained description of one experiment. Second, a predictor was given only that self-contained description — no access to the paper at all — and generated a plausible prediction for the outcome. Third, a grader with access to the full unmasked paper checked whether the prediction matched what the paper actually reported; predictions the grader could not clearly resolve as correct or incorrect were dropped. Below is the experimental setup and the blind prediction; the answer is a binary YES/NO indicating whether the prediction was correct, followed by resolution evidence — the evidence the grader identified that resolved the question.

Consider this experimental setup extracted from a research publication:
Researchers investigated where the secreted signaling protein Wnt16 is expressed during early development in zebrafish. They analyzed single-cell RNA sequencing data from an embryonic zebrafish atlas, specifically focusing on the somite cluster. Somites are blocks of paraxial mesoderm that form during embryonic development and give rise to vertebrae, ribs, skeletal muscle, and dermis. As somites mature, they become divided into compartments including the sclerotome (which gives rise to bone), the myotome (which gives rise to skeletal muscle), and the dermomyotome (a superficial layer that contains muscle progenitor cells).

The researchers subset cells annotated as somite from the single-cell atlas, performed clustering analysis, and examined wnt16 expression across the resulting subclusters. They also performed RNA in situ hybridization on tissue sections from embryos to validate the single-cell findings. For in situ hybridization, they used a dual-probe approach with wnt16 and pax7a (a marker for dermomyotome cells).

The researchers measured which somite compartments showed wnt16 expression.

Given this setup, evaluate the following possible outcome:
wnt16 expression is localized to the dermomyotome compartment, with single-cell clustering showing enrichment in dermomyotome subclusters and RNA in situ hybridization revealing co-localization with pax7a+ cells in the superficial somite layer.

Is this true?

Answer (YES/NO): NO